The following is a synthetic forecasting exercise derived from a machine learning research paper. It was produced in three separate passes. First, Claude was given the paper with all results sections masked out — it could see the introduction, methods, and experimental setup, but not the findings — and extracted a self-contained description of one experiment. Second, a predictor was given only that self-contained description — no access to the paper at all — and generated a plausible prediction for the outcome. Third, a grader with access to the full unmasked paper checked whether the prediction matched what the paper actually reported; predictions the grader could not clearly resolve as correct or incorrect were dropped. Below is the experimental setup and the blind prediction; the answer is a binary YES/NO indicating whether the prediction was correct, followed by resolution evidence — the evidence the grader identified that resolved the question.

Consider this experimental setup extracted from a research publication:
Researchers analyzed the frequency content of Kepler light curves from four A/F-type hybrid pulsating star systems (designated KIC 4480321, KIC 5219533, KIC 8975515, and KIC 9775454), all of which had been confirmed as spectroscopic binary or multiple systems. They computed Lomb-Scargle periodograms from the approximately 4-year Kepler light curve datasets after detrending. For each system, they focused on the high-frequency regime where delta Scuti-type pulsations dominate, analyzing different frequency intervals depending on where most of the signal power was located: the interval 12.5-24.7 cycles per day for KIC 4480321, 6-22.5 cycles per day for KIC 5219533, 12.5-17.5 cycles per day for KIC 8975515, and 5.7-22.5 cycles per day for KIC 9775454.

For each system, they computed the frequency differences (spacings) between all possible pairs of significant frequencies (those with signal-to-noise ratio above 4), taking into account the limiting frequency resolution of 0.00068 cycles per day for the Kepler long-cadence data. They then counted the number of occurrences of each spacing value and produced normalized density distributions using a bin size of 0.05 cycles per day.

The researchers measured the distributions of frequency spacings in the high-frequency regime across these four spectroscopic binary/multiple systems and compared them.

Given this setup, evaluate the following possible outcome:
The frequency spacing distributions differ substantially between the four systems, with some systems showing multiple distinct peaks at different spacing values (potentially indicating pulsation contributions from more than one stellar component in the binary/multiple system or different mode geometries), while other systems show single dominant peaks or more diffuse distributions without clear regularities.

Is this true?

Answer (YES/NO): YES